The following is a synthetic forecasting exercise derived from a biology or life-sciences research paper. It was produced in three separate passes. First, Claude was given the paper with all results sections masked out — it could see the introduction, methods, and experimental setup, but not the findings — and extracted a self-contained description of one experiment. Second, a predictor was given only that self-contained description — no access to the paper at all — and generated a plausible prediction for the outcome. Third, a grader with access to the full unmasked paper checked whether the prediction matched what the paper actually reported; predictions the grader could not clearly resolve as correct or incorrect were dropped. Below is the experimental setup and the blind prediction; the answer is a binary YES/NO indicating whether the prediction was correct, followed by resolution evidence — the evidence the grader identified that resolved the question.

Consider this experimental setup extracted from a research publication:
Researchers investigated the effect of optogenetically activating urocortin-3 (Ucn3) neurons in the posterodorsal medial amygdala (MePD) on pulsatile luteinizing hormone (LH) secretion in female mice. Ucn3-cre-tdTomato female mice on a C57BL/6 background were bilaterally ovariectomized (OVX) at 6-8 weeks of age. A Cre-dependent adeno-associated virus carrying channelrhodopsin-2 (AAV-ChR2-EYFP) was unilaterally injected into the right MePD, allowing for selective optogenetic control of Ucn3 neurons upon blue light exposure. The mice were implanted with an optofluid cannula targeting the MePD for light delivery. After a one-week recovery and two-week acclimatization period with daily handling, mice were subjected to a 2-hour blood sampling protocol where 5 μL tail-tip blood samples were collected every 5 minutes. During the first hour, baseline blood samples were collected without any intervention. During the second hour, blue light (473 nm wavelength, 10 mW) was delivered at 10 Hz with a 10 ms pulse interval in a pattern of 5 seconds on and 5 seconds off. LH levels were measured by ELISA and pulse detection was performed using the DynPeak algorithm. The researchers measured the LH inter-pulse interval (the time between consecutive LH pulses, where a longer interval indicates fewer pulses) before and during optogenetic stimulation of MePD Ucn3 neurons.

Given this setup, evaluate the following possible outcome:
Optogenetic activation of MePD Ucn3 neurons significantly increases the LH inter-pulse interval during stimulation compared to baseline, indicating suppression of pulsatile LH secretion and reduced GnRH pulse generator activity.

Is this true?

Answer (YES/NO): YES